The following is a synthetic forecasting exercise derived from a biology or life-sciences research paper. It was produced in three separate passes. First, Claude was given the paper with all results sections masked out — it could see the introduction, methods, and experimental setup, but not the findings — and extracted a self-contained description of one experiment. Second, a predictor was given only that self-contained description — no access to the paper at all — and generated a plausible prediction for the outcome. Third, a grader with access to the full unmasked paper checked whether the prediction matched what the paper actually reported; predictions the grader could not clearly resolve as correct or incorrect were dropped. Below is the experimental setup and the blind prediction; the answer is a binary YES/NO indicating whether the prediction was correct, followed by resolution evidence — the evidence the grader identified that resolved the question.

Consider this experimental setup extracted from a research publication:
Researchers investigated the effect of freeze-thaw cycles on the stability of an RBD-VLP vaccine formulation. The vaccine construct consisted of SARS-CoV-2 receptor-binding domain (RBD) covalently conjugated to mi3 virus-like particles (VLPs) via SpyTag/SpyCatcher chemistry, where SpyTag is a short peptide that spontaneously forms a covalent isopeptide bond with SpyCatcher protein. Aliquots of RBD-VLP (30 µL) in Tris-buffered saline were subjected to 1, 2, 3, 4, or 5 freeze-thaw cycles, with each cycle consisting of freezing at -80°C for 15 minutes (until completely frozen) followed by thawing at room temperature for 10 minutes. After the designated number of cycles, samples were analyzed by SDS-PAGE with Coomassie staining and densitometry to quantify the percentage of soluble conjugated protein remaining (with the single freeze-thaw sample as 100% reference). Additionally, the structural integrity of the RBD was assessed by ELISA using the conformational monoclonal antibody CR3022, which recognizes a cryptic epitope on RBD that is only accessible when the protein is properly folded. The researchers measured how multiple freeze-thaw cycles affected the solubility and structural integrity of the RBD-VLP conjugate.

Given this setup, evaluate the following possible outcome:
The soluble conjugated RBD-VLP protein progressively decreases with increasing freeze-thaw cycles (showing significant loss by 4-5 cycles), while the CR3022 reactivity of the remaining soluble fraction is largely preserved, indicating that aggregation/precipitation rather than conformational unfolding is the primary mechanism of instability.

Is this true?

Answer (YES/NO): NO